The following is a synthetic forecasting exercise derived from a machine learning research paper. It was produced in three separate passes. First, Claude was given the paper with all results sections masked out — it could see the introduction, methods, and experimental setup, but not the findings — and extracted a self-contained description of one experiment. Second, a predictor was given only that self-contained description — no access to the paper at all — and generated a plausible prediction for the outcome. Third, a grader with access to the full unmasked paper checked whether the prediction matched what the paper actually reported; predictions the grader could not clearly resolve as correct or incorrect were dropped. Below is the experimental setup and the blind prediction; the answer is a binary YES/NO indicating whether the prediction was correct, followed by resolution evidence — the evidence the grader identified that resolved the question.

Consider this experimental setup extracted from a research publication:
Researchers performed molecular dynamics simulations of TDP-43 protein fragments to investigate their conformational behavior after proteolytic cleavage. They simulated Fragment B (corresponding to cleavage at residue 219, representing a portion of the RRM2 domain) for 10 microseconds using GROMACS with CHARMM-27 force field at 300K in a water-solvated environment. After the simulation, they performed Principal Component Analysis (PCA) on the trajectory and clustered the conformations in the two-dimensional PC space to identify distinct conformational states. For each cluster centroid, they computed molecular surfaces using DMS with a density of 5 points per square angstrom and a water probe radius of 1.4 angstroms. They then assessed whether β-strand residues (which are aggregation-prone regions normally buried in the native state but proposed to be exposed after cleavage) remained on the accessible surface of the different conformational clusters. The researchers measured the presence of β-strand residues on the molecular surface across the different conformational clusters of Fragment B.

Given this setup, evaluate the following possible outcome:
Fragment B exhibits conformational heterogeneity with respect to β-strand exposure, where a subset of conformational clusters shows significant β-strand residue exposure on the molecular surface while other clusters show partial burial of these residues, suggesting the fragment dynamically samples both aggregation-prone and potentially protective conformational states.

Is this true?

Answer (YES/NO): NO